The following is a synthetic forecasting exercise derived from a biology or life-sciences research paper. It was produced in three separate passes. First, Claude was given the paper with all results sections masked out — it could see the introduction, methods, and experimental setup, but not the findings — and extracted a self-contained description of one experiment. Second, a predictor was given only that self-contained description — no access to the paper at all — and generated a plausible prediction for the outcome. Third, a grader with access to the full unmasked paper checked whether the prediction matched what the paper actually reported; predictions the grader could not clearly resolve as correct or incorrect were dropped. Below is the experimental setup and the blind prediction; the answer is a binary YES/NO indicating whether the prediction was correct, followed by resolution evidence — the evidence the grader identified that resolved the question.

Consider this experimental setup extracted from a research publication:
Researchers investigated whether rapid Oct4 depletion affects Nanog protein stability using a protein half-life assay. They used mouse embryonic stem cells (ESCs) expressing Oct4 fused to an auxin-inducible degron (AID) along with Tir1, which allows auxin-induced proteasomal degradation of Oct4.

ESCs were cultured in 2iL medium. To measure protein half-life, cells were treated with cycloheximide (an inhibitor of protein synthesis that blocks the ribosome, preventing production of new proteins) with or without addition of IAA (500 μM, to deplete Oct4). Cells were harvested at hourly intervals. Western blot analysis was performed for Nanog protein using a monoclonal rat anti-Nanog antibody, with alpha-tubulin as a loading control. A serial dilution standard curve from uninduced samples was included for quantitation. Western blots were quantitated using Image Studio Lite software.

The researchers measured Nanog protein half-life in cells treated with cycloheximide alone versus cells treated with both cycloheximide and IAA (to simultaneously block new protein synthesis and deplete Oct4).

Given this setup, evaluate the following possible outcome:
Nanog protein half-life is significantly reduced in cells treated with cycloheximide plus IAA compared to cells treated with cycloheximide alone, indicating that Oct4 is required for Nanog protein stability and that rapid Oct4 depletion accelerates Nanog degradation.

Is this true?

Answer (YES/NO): YES